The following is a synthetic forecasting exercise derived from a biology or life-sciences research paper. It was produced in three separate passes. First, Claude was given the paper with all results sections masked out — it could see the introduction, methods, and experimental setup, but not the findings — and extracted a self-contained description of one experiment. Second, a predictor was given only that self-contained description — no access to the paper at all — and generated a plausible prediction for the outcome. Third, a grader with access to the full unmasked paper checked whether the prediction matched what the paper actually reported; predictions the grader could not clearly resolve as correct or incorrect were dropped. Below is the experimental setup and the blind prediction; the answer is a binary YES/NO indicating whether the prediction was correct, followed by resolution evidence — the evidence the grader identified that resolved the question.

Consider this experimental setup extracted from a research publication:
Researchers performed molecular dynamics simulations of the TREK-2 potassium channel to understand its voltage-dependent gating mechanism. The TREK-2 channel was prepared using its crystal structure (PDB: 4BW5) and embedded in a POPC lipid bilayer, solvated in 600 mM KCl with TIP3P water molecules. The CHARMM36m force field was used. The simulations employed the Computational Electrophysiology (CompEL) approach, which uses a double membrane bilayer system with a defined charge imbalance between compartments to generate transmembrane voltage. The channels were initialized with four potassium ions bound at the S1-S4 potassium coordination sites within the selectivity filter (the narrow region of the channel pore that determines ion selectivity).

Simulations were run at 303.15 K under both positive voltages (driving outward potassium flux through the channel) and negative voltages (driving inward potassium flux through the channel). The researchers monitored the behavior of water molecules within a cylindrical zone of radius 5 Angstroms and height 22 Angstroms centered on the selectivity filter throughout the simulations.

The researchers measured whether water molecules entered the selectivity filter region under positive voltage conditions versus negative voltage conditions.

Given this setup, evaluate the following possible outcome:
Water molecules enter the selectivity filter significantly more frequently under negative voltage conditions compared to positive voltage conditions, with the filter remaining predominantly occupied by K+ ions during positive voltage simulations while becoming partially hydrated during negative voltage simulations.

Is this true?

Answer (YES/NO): YES